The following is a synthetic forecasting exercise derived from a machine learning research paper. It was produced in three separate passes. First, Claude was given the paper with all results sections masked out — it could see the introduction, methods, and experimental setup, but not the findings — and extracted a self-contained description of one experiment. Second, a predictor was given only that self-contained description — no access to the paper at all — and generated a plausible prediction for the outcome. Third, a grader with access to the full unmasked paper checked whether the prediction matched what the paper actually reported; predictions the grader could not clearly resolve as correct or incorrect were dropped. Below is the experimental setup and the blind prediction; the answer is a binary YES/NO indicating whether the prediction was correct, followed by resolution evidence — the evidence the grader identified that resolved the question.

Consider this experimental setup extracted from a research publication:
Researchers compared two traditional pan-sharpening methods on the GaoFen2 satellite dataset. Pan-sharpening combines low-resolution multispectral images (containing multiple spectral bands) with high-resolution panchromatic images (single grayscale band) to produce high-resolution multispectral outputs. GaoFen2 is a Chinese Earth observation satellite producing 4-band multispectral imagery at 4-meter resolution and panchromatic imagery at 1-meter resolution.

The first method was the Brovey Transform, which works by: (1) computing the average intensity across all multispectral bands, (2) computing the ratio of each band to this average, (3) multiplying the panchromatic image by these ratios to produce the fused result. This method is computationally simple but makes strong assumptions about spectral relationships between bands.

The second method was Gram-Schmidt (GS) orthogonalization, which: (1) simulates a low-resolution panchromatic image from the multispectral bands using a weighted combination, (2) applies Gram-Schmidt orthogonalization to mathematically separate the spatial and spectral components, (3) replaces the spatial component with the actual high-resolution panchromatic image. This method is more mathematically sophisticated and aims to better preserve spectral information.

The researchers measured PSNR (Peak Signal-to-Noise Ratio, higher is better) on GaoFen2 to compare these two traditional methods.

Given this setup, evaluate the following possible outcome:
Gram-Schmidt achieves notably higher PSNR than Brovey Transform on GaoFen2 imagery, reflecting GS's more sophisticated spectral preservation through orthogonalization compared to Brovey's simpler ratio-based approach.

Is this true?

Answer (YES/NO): NO